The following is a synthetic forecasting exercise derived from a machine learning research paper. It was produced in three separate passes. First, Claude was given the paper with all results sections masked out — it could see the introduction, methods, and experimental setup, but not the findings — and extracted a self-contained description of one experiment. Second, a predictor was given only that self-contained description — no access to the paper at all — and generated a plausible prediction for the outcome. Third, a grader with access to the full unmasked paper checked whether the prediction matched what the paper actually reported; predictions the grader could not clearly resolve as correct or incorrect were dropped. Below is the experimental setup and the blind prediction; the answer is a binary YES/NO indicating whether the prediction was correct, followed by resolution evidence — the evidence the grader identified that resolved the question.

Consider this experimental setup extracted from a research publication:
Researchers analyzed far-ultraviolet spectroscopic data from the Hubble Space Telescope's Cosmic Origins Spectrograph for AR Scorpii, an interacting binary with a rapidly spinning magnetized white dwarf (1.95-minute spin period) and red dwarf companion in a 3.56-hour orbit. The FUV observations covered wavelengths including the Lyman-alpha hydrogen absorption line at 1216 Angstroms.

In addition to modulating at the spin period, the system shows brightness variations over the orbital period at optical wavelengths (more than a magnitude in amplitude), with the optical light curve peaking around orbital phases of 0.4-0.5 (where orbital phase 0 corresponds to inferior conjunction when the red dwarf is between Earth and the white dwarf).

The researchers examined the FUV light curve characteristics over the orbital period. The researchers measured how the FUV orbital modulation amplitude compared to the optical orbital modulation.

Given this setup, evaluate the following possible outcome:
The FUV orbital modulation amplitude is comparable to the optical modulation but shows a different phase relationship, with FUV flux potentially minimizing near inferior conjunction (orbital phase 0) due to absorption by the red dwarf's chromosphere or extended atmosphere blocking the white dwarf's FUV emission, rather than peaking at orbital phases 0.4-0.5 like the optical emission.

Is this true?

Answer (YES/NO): NO